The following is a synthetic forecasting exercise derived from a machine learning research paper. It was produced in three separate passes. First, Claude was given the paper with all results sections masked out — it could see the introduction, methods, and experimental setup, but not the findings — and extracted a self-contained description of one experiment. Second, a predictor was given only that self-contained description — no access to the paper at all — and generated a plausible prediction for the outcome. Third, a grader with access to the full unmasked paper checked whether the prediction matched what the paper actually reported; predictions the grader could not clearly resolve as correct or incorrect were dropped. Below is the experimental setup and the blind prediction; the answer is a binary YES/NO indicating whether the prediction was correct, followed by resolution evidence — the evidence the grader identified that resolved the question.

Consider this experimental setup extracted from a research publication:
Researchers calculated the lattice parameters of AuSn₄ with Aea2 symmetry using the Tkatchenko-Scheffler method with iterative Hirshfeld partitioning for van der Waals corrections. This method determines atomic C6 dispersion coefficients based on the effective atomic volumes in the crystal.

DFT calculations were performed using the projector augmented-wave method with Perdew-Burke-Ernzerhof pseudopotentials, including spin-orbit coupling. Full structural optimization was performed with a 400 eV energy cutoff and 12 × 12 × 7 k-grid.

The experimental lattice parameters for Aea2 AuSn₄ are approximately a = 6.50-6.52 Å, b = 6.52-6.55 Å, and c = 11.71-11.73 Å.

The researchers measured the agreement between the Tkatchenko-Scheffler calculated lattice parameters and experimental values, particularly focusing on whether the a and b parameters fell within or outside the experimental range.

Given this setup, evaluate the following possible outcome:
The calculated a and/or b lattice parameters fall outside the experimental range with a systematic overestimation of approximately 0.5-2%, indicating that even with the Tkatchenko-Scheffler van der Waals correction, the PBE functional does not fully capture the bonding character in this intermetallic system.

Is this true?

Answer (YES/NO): NO